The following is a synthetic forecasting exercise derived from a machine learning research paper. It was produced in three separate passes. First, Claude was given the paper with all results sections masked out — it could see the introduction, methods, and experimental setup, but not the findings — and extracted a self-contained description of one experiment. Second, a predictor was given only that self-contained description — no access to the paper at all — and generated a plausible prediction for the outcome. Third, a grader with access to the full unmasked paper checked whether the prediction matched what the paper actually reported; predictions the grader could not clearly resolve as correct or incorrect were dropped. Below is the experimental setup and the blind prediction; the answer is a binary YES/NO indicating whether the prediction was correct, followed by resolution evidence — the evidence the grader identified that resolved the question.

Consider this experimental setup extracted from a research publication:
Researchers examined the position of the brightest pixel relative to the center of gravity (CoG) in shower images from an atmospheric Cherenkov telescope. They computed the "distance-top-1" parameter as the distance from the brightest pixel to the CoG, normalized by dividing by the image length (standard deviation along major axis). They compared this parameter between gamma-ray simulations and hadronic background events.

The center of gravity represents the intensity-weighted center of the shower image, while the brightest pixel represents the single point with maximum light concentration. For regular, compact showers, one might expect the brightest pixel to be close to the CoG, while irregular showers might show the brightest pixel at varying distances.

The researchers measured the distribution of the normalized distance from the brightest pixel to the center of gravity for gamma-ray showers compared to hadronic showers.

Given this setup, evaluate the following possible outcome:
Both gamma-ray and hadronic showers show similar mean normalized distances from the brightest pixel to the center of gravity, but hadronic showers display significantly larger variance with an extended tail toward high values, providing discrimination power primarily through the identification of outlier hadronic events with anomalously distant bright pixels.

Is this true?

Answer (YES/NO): NO